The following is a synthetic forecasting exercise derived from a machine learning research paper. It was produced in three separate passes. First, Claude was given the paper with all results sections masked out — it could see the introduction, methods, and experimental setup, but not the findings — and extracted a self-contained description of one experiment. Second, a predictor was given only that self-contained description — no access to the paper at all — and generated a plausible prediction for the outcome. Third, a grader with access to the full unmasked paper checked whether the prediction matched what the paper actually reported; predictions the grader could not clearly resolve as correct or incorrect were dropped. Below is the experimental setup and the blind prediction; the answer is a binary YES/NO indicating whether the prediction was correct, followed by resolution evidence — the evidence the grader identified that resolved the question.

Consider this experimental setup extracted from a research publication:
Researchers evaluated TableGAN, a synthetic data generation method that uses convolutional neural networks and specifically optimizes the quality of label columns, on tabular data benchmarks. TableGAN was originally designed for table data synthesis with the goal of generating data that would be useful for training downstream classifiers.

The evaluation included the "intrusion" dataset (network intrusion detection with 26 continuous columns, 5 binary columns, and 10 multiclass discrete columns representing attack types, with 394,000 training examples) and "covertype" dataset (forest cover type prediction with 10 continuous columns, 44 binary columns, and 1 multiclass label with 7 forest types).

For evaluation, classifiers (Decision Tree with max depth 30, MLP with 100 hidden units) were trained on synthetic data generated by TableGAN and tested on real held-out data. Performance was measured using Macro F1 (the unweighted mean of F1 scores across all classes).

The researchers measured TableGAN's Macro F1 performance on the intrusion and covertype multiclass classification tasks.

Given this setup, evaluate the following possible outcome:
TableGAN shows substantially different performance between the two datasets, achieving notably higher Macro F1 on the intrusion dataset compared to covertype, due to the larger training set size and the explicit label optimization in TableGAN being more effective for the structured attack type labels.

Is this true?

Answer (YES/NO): NO